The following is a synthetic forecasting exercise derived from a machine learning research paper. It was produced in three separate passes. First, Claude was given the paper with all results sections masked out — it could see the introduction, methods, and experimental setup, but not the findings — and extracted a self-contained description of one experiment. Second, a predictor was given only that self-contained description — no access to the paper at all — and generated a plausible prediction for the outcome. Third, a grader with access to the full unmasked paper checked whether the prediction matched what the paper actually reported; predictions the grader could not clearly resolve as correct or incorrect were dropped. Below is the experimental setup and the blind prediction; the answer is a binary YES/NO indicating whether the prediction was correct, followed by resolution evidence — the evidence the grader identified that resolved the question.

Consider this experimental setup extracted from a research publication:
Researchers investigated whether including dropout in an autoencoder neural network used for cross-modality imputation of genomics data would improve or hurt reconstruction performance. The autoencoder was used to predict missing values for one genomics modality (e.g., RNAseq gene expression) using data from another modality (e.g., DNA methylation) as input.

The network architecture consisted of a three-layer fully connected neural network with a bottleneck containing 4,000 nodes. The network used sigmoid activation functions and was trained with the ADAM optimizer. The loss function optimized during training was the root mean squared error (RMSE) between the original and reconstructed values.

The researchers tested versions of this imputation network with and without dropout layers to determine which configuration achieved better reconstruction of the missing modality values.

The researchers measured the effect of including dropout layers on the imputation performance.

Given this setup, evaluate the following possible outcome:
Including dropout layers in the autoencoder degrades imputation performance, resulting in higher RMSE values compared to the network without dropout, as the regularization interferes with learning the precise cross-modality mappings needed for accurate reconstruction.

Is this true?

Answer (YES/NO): YES